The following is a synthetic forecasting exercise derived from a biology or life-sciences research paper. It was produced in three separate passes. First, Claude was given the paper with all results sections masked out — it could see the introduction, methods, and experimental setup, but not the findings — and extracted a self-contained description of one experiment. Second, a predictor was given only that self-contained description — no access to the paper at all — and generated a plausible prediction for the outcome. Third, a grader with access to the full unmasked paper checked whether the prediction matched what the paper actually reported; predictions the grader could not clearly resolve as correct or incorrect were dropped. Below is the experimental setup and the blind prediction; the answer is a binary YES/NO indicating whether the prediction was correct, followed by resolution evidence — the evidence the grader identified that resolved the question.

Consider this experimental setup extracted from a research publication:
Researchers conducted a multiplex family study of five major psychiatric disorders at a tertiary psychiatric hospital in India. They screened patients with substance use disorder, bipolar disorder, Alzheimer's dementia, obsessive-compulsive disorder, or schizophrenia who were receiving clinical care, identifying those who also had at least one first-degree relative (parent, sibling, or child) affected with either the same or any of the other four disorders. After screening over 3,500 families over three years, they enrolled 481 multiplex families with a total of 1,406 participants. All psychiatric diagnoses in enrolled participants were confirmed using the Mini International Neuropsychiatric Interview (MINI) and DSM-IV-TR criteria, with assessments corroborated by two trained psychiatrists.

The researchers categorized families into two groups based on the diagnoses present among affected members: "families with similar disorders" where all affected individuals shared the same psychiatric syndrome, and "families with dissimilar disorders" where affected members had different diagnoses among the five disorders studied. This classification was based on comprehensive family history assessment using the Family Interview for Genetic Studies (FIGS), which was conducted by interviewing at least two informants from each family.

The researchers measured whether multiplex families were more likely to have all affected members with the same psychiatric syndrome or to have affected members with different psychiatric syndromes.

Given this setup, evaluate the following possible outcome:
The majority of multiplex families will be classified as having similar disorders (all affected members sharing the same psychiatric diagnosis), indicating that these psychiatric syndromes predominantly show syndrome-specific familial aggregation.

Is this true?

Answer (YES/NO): NO